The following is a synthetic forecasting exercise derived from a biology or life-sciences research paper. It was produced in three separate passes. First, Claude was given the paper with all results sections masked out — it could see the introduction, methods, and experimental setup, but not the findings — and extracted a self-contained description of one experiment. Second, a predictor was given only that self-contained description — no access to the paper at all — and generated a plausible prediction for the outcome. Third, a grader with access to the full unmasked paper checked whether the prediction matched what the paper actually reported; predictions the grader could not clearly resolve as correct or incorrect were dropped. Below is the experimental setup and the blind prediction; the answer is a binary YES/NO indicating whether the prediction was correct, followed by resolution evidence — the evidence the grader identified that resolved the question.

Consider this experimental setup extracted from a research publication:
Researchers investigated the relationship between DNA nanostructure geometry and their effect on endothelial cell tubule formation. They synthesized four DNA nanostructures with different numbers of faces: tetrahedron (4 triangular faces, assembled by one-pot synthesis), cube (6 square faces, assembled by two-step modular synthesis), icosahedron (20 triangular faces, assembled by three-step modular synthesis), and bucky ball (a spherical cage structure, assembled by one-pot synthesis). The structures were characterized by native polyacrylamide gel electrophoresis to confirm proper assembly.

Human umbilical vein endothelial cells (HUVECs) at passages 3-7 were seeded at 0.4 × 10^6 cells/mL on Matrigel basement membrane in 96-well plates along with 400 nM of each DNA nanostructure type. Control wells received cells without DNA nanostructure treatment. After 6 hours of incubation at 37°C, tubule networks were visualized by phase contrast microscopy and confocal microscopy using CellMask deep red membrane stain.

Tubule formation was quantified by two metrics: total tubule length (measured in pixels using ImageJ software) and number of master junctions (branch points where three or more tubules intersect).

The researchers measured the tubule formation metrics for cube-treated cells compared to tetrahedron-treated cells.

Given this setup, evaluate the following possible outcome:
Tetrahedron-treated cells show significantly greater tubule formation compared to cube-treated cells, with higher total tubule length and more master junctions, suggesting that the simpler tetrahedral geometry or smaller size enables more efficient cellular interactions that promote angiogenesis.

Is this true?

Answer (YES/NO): NO